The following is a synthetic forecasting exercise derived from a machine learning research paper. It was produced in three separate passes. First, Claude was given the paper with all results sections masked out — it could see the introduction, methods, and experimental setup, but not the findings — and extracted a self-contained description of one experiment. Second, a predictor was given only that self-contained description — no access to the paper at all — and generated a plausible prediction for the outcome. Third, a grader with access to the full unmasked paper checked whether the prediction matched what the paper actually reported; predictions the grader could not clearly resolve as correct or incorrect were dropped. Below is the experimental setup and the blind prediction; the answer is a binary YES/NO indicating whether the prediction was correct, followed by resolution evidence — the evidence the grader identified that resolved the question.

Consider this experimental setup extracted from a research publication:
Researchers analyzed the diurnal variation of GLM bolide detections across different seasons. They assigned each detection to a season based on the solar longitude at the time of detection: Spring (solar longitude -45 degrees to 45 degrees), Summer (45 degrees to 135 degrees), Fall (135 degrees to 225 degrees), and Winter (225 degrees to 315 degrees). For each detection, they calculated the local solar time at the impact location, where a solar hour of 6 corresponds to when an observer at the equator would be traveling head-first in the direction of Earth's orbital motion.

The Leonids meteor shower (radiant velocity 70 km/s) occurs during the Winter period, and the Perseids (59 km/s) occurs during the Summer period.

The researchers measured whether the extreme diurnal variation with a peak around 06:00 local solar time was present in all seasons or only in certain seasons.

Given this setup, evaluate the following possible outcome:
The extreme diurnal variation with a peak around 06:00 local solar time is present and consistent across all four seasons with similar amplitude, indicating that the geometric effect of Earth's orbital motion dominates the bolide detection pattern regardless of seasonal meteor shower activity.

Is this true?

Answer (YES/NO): NO